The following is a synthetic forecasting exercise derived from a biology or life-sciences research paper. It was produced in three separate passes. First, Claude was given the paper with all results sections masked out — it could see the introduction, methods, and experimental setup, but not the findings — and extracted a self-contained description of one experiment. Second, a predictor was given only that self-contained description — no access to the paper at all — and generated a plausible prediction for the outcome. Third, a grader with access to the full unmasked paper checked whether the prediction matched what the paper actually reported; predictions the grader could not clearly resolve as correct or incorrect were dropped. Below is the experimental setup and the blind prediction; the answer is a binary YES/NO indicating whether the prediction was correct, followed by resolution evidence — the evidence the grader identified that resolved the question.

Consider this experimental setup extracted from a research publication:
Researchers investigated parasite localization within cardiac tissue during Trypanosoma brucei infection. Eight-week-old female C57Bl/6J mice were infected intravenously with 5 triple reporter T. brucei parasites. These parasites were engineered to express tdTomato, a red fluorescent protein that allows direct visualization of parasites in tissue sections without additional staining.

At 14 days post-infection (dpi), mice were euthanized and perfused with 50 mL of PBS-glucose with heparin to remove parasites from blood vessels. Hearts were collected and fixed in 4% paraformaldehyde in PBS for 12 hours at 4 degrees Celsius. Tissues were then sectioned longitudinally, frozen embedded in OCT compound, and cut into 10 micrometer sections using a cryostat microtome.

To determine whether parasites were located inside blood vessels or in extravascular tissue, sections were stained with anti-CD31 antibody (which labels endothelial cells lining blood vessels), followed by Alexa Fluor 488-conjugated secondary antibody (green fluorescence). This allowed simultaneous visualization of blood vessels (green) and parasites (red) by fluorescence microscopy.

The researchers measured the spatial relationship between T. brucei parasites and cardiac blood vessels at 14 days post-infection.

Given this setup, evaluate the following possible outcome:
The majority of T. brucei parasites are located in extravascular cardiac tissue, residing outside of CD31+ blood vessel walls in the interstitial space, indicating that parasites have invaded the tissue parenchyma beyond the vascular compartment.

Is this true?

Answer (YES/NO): YES